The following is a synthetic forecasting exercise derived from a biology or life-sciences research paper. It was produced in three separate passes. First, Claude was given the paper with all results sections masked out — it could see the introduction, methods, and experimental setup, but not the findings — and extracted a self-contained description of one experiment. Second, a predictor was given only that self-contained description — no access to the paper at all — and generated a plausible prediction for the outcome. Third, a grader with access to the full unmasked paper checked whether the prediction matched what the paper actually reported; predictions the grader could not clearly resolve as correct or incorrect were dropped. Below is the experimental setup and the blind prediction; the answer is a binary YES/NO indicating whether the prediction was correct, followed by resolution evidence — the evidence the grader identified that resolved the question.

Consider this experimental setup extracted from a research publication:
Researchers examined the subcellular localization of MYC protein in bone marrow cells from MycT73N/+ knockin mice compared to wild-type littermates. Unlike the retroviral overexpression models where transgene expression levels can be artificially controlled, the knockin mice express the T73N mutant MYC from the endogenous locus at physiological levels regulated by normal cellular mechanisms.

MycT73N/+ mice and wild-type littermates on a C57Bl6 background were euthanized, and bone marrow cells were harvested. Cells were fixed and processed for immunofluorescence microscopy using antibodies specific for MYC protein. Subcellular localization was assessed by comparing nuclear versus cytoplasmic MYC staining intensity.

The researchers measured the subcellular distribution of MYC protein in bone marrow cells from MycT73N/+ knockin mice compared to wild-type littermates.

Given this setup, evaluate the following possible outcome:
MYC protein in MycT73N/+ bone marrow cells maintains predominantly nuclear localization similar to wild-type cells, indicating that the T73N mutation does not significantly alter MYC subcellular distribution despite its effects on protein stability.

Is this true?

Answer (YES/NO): NO